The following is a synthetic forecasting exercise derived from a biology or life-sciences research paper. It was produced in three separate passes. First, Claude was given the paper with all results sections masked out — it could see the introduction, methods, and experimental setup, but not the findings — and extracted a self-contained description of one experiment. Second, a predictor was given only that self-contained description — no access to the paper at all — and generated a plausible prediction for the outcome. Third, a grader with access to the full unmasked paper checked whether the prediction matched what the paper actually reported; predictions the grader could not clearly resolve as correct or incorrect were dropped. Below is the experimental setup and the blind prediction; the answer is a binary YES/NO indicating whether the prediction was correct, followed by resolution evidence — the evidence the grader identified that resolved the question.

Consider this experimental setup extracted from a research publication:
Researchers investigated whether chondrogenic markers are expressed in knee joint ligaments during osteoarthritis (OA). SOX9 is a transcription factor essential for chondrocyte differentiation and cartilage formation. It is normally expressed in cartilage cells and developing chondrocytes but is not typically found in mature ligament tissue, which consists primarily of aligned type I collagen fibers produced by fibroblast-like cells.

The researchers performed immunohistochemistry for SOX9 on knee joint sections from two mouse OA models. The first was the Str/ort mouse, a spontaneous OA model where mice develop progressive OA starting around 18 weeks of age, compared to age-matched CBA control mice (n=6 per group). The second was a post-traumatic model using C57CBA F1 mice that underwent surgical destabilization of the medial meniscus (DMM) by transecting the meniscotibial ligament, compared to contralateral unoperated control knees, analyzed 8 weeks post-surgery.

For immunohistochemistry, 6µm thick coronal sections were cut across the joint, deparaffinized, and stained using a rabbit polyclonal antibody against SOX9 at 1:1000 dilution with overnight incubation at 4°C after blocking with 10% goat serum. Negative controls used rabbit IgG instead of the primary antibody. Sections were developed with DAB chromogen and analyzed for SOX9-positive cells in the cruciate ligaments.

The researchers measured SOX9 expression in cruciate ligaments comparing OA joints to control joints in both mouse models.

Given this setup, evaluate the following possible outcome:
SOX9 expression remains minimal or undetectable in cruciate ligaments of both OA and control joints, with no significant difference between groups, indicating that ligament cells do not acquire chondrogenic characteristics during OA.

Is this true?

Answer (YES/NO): NO